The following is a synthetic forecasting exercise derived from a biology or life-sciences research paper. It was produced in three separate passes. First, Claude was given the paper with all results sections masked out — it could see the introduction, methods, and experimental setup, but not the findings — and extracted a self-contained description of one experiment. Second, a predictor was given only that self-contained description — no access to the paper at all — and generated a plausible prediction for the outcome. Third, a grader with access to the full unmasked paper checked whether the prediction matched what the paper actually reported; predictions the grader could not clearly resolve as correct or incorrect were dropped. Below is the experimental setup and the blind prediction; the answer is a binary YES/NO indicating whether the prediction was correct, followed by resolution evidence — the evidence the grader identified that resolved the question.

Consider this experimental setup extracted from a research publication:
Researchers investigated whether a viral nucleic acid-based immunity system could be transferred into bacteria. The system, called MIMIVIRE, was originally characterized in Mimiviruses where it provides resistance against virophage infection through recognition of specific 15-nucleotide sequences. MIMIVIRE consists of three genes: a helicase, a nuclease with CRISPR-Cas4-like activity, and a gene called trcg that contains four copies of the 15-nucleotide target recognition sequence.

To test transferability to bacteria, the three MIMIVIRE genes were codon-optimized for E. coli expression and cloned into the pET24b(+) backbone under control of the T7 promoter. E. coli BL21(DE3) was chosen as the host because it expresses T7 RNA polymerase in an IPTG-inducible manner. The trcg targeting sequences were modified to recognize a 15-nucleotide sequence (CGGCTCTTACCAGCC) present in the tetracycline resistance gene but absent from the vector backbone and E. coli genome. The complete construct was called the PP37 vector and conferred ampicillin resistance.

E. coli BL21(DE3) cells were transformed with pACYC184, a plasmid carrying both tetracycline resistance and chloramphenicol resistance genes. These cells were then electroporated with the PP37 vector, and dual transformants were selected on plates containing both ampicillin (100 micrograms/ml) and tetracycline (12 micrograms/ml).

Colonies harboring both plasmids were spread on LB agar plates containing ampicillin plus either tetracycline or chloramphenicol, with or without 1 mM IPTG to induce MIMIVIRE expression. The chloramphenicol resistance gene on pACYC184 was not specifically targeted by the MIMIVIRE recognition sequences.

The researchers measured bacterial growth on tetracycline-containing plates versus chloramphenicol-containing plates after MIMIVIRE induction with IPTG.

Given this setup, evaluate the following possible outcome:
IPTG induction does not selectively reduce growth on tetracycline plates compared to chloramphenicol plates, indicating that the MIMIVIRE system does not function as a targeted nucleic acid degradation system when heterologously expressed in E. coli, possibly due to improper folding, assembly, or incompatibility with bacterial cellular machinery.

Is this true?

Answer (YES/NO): NO